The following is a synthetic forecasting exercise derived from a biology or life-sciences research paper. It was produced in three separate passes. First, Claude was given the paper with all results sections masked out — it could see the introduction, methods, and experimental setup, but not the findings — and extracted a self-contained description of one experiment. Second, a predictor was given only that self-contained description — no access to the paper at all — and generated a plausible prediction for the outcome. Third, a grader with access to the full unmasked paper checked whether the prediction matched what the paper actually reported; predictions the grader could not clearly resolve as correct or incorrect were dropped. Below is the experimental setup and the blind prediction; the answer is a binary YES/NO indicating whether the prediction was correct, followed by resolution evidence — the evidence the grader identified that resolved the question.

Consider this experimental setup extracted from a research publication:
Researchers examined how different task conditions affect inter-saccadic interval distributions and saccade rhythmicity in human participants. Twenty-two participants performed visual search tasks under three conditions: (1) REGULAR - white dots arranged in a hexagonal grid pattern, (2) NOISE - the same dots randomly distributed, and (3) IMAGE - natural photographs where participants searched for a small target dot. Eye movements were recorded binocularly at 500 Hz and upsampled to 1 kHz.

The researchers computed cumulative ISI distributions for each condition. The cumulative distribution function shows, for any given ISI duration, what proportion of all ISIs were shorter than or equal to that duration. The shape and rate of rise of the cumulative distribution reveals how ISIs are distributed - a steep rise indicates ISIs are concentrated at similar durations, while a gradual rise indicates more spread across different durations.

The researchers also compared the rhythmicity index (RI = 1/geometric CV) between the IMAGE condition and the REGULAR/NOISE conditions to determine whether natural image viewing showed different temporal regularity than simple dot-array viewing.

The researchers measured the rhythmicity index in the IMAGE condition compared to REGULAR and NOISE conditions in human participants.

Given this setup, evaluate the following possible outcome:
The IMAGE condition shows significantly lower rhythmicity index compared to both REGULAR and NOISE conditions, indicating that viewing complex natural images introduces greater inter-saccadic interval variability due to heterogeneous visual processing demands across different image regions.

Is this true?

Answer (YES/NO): YES